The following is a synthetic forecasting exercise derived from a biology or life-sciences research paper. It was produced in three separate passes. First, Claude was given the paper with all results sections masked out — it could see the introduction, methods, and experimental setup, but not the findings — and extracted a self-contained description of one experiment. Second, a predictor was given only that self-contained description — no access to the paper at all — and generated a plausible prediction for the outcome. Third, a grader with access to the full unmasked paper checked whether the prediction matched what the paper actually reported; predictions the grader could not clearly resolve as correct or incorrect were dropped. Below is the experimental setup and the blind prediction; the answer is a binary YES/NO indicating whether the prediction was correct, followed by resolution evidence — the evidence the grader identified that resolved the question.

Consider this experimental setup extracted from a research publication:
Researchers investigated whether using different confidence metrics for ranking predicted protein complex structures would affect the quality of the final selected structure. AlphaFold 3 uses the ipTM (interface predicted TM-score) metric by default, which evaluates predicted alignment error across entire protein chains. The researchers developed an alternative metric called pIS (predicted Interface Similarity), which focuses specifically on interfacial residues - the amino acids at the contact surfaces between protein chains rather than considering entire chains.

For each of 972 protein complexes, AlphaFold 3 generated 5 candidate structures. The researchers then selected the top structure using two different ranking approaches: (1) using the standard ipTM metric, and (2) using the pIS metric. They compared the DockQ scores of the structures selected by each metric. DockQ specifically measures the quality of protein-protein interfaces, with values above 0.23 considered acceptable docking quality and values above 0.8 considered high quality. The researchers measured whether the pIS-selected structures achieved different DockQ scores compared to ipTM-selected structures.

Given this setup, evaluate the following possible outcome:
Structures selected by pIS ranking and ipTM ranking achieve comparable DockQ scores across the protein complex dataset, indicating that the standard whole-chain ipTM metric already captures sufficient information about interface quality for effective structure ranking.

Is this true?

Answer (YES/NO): NO